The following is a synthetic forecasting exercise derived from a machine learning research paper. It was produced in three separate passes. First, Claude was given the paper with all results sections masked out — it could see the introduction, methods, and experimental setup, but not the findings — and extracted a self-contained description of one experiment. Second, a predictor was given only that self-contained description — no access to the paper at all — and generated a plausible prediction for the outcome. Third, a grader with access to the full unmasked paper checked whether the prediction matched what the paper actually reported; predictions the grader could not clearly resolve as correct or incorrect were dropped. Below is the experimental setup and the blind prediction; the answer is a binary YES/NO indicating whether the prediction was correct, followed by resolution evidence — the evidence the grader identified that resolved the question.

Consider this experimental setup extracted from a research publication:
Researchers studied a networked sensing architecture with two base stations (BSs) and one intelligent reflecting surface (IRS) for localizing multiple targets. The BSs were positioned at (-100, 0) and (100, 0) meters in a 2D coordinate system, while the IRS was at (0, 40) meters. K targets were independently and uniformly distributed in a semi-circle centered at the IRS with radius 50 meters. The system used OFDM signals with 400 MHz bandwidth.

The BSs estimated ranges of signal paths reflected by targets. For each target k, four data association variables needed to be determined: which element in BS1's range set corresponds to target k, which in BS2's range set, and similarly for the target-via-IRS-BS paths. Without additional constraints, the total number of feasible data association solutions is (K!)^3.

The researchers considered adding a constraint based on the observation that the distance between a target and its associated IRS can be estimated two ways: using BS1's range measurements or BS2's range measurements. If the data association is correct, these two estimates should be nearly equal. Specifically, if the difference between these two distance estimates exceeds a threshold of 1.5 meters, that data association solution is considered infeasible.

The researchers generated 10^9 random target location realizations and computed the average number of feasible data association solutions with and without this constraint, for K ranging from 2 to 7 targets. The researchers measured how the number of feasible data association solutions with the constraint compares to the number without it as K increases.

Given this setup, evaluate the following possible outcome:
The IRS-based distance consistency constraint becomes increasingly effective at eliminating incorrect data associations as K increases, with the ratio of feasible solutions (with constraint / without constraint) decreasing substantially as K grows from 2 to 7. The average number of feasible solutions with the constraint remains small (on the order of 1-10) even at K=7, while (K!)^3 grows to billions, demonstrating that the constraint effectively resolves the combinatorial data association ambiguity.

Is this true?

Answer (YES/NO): NO